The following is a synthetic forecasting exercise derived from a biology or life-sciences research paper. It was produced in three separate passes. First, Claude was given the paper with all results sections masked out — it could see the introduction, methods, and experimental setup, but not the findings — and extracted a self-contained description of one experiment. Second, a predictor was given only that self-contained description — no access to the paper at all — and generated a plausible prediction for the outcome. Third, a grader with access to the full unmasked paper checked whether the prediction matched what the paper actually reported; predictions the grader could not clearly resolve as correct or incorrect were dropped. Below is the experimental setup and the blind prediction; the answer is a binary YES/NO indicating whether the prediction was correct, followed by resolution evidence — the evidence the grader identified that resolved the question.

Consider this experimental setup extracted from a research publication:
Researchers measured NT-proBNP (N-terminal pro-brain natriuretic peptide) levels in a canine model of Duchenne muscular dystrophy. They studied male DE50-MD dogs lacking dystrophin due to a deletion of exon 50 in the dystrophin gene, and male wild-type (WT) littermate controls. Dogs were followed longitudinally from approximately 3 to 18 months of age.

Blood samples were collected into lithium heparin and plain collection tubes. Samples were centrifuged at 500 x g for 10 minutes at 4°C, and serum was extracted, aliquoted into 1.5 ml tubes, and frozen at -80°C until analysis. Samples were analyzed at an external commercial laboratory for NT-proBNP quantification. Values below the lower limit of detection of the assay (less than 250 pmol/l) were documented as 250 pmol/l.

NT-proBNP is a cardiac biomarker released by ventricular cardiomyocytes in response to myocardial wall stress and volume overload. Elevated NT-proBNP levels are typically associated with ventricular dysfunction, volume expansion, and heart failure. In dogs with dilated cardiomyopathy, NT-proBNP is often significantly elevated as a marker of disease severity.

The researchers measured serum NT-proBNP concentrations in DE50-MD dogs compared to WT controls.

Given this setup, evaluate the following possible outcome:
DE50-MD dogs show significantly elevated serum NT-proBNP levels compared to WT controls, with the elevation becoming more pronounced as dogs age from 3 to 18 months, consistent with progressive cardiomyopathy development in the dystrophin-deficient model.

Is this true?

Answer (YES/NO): NO